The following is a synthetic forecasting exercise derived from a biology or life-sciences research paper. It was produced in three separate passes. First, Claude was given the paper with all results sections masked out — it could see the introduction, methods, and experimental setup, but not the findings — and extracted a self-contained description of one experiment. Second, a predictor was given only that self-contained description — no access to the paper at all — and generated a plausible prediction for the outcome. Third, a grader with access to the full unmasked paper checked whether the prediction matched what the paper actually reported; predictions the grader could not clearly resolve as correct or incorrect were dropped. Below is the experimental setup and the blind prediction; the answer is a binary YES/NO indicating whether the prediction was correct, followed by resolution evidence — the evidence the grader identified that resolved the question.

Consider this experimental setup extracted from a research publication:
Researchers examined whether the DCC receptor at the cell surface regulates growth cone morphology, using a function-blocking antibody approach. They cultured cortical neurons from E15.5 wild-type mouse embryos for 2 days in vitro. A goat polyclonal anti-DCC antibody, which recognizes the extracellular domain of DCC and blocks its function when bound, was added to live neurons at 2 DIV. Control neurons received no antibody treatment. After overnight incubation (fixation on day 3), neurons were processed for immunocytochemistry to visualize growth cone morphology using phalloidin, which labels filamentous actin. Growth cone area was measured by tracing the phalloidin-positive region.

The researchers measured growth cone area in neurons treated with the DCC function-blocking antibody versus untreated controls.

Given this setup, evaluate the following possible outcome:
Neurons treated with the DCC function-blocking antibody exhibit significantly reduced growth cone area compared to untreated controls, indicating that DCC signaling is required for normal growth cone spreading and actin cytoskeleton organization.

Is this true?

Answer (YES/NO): NO